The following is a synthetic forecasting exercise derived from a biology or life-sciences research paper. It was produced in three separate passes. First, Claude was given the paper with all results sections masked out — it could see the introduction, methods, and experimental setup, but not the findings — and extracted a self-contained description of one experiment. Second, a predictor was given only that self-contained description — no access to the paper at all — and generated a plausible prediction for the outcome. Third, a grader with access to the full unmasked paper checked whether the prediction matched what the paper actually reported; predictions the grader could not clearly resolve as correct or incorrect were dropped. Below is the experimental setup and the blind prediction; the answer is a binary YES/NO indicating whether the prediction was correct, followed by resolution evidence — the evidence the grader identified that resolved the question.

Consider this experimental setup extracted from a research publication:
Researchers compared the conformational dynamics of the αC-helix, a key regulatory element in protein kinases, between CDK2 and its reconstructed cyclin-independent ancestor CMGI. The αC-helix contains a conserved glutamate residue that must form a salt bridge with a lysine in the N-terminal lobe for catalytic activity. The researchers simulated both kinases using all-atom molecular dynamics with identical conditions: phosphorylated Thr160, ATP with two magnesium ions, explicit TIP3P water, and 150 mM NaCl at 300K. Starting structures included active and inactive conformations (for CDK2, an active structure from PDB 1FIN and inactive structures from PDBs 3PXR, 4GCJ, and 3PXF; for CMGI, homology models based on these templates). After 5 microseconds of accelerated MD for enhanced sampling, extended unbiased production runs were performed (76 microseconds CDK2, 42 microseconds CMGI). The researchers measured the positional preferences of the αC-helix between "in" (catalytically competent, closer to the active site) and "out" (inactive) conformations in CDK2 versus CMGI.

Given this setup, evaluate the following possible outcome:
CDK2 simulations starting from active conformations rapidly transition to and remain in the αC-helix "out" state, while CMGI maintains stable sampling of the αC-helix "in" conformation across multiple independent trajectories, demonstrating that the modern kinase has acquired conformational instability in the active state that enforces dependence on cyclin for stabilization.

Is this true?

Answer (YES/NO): NO